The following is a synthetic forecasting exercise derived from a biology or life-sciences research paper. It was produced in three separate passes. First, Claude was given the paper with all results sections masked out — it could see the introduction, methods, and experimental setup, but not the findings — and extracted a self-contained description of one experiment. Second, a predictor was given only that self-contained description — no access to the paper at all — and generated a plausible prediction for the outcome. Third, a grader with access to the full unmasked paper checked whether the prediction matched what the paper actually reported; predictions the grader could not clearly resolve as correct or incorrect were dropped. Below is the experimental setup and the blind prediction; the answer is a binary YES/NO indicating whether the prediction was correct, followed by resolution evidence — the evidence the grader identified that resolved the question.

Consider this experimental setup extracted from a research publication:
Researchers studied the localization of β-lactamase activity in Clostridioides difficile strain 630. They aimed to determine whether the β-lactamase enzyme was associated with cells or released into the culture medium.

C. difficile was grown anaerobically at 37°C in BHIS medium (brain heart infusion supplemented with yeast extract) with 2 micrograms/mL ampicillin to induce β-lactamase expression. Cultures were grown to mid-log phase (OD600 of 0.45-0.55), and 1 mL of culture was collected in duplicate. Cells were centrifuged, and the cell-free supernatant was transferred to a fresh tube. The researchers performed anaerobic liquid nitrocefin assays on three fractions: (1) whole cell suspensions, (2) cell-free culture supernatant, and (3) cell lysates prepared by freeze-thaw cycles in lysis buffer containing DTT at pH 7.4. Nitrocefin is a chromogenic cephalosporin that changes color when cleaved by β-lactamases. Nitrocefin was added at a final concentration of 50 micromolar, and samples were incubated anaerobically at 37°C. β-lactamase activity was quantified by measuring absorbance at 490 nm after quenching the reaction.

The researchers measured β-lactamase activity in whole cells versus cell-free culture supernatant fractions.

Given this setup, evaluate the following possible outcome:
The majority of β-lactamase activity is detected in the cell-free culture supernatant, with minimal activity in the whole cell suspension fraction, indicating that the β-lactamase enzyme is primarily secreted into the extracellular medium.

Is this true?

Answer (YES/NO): NO